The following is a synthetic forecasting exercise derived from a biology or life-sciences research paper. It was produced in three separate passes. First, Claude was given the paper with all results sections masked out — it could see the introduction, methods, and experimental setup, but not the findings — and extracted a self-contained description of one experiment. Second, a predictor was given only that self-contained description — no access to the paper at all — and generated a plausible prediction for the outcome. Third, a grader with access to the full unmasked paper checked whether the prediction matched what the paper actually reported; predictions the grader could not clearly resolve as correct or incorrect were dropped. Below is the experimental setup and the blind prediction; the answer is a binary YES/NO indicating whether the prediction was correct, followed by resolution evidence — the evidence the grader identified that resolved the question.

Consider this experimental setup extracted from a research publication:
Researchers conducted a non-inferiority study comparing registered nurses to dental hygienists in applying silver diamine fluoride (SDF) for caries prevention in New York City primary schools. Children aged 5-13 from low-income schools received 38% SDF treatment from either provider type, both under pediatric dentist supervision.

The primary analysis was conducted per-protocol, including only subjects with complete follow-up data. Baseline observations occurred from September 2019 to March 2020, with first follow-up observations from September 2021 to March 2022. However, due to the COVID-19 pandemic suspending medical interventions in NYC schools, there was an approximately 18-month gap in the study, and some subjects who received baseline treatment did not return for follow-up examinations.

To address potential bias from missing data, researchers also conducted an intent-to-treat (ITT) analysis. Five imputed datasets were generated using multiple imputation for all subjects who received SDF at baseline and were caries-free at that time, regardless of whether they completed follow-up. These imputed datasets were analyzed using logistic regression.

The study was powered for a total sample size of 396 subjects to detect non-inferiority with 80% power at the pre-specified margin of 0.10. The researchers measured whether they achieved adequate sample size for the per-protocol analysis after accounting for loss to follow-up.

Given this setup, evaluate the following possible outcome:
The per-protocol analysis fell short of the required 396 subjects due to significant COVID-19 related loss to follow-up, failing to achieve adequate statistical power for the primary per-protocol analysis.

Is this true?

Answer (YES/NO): NO